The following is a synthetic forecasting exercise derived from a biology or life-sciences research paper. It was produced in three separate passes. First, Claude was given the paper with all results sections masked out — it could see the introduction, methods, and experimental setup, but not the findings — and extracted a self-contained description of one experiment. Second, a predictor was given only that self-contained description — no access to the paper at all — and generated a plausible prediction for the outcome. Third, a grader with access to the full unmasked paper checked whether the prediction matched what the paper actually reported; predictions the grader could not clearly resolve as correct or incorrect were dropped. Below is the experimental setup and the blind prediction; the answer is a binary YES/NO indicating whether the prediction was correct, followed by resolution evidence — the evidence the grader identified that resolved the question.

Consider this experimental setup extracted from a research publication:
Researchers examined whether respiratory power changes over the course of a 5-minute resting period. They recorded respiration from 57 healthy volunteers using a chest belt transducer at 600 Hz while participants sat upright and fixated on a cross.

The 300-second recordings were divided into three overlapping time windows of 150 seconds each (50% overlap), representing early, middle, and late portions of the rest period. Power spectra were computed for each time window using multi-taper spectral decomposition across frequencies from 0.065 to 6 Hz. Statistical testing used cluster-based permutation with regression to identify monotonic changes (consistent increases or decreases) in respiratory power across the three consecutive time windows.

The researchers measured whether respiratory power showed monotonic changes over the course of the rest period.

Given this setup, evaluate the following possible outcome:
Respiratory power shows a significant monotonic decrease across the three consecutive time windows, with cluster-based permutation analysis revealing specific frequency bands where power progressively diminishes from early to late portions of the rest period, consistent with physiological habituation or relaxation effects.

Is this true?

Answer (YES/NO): NO